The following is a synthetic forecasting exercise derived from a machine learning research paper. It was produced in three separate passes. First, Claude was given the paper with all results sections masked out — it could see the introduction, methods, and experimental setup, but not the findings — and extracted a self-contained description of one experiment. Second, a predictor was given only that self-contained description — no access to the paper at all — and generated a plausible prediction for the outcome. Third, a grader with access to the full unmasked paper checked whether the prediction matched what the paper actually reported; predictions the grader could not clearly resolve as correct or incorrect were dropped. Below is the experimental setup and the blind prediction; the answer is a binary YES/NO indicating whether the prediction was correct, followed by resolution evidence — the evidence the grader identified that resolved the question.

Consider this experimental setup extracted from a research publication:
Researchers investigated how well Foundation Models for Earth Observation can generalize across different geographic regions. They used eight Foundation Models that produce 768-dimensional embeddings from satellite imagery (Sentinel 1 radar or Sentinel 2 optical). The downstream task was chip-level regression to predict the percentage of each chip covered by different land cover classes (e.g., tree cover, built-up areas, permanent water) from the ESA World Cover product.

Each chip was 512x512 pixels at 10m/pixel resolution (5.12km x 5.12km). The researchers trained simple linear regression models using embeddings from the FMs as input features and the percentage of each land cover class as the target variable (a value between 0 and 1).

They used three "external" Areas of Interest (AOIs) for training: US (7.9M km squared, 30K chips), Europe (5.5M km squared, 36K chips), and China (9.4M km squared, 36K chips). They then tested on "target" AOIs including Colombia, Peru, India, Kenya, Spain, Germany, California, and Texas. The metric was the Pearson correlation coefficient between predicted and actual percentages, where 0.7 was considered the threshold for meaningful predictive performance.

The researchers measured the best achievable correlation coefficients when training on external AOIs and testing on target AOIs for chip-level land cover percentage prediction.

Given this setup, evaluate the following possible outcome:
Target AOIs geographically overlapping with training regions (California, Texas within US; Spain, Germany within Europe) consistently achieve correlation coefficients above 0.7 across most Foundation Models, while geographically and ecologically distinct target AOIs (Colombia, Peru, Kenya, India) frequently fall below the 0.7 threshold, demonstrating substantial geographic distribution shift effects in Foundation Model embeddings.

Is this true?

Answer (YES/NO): NO